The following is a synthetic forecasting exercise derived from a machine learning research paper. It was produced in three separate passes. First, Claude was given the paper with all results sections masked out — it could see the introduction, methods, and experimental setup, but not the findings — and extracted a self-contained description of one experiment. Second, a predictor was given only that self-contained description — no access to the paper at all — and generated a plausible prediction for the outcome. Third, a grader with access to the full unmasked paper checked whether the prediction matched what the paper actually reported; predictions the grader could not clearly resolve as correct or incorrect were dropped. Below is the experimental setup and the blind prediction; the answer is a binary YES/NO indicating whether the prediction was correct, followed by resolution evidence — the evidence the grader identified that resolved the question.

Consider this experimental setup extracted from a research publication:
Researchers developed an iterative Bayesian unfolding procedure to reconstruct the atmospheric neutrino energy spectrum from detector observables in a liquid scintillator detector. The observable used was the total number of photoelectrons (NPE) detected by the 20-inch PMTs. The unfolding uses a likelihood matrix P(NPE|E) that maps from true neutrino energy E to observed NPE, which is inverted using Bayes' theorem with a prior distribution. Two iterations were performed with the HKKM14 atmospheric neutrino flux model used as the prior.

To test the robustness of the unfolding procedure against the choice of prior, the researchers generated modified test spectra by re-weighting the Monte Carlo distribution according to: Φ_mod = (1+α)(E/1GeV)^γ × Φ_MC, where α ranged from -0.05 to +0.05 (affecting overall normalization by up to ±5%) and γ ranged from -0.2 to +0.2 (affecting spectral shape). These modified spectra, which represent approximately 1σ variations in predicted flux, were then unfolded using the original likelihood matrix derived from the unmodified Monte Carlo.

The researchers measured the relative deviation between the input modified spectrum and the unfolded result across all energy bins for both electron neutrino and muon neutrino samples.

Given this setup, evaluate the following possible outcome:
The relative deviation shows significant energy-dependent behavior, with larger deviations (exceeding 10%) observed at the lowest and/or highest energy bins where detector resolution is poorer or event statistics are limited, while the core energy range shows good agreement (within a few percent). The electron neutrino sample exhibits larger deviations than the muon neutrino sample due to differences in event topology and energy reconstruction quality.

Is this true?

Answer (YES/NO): NO